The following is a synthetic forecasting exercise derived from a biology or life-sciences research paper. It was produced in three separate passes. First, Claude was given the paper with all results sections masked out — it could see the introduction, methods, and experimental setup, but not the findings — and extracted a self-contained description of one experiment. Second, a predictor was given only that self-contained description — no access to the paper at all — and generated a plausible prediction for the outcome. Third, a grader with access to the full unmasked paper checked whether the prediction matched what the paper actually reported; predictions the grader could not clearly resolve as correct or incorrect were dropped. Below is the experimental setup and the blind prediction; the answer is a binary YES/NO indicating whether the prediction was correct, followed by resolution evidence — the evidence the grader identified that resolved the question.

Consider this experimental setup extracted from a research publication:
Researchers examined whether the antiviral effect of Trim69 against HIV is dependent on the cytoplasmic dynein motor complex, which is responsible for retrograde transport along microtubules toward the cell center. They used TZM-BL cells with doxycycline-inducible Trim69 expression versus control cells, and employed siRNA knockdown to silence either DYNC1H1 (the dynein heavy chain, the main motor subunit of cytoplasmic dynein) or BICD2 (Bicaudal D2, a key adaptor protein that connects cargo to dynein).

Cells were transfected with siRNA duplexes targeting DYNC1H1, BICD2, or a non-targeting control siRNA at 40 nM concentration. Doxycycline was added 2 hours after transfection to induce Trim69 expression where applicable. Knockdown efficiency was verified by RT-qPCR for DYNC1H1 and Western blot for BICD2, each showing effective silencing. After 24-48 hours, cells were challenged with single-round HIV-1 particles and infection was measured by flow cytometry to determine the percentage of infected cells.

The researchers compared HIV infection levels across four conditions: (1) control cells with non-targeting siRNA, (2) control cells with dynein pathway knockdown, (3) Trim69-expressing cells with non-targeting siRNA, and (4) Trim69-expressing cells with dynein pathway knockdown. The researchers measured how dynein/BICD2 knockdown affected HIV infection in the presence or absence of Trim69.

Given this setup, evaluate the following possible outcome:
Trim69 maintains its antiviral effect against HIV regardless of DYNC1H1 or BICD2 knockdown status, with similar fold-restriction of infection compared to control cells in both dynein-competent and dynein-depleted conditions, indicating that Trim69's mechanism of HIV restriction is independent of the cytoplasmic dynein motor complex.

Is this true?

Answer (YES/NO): NO